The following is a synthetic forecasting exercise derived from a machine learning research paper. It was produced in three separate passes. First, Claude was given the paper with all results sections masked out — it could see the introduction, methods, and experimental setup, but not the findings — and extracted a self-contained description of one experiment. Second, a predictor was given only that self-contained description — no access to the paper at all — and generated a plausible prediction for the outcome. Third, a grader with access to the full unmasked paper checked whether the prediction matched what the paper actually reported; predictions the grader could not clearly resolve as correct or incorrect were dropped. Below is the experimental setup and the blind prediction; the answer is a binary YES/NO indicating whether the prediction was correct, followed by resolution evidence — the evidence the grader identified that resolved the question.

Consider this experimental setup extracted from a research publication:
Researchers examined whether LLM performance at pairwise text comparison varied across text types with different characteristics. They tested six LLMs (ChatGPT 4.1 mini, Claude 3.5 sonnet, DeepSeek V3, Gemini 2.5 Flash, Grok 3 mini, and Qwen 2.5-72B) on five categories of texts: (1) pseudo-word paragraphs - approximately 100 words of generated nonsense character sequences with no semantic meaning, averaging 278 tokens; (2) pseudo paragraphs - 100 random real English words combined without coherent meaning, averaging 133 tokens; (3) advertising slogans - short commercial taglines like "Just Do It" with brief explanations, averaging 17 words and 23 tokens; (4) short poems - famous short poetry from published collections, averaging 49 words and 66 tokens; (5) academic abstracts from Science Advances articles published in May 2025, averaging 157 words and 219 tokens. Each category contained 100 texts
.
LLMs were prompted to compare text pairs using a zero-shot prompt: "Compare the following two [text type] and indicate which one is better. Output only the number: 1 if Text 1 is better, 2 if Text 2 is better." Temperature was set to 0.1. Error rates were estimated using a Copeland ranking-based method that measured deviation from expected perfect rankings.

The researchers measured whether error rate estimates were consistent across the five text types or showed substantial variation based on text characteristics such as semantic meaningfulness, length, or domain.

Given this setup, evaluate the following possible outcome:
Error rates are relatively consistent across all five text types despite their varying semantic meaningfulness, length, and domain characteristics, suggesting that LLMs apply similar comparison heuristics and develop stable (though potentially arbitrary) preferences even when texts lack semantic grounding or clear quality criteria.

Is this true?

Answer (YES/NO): NO